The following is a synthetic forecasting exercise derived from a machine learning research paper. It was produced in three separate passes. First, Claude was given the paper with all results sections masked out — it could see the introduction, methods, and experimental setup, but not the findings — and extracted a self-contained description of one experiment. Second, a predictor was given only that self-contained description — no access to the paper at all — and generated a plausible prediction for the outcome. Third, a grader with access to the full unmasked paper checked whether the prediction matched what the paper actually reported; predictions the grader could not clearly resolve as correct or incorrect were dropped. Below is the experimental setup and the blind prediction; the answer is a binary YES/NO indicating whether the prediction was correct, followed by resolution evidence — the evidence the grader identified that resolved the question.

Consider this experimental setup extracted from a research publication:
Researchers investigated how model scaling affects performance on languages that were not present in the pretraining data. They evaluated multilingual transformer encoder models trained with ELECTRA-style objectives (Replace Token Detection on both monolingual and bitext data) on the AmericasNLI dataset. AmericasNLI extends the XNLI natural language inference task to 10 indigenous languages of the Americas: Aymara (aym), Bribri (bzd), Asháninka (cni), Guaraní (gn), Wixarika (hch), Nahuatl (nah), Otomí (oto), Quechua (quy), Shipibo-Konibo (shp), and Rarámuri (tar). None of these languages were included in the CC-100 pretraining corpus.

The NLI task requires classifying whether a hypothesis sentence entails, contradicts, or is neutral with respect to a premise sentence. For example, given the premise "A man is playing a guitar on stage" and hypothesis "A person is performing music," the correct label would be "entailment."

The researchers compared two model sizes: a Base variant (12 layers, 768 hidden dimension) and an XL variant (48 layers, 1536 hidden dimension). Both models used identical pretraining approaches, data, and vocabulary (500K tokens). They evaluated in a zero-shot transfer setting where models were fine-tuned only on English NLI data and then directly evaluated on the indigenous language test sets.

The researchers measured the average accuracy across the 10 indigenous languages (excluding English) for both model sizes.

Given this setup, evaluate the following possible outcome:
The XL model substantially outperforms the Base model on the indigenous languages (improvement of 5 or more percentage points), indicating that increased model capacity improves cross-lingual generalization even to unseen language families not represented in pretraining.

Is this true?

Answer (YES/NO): NO